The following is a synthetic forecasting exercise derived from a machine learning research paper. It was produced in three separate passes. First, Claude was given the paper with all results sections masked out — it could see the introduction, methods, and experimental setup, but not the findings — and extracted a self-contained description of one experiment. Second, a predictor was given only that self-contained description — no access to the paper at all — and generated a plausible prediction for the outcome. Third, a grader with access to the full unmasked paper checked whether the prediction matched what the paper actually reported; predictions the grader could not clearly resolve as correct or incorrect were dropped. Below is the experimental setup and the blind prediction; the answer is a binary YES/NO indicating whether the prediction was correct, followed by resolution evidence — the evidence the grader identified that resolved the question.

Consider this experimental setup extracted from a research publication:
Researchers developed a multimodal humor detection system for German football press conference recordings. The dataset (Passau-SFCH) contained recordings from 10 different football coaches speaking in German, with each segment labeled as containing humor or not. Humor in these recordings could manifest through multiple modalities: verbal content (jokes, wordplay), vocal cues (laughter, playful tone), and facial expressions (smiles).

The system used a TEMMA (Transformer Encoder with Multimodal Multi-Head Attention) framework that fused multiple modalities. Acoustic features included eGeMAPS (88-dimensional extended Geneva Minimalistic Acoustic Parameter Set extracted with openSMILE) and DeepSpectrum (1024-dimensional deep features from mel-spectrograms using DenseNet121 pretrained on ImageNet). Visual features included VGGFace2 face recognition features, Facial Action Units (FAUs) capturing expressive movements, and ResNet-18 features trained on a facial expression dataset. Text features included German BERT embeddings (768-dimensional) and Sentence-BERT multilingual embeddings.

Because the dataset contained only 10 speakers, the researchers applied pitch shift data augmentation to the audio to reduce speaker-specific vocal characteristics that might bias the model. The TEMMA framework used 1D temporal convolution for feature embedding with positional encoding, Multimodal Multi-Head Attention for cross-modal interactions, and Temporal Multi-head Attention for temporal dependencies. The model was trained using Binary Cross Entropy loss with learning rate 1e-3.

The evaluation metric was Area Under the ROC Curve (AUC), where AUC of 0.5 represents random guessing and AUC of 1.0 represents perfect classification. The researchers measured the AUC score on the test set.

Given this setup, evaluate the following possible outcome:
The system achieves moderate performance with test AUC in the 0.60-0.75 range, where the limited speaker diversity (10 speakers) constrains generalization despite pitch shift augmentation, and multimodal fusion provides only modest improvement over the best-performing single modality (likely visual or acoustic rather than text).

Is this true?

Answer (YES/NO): NO